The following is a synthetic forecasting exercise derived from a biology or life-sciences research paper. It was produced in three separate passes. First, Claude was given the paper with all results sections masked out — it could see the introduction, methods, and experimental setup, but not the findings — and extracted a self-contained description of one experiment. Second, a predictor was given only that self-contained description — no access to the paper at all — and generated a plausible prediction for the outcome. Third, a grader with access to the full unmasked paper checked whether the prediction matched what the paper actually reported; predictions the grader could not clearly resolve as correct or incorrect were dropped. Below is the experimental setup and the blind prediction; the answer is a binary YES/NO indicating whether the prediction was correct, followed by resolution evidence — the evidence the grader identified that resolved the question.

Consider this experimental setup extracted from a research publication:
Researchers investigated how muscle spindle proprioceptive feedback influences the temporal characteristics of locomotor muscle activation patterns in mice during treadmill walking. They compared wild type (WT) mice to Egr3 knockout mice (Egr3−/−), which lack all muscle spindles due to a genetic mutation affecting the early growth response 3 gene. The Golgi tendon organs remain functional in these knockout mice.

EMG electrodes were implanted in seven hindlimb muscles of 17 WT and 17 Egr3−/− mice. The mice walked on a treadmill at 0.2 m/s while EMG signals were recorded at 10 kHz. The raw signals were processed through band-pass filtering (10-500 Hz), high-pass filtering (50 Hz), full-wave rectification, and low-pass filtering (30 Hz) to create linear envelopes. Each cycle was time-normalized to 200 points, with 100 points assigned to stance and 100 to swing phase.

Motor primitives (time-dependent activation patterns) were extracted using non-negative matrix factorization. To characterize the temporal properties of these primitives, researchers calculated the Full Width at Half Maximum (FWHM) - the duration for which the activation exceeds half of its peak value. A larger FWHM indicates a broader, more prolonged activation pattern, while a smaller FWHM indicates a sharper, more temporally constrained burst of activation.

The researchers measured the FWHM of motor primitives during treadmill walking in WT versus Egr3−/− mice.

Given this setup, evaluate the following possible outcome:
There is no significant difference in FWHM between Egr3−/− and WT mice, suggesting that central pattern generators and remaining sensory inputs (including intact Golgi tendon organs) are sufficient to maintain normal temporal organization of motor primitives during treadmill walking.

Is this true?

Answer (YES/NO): NO